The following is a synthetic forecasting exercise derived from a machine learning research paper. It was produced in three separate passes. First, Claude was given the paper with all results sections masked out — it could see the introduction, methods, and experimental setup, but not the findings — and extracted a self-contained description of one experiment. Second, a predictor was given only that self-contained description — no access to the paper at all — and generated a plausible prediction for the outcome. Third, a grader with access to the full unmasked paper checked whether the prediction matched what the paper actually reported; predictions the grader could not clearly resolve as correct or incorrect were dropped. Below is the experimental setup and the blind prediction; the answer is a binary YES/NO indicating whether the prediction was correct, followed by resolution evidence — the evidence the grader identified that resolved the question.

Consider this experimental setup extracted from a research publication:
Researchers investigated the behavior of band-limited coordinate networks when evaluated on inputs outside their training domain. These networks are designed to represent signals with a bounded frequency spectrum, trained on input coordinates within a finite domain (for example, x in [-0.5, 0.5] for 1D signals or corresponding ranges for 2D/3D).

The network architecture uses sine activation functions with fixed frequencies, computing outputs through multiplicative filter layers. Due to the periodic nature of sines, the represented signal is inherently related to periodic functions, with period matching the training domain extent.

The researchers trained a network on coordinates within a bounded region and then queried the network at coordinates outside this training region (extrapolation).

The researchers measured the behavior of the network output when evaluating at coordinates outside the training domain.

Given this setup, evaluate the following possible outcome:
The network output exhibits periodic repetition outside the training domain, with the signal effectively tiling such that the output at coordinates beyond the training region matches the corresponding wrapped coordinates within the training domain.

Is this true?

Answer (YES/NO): YES